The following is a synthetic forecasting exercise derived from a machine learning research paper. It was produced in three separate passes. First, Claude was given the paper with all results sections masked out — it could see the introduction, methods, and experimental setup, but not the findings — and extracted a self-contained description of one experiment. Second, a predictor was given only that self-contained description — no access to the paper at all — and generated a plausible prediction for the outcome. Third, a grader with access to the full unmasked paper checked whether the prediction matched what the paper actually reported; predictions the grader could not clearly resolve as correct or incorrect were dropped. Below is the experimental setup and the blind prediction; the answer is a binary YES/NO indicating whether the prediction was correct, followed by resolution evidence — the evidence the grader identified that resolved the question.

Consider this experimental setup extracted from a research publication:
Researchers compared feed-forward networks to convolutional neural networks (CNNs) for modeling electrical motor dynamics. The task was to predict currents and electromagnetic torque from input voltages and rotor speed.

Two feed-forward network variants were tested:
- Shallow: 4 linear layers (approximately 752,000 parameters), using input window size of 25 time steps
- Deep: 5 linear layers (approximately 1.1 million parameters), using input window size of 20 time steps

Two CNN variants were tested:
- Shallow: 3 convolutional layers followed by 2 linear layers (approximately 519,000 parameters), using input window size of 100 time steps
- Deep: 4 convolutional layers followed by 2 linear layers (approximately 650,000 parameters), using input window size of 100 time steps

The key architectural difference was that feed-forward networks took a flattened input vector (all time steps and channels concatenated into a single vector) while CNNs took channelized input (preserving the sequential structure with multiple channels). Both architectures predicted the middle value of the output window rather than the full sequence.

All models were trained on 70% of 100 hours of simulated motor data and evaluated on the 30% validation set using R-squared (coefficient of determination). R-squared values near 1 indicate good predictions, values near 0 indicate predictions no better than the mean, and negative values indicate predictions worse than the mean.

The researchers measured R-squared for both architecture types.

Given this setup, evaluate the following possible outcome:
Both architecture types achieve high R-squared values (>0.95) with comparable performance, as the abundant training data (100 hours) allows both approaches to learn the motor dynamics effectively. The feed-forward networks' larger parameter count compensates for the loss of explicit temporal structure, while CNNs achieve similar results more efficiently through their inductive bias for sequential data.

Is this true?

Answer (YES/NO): NO